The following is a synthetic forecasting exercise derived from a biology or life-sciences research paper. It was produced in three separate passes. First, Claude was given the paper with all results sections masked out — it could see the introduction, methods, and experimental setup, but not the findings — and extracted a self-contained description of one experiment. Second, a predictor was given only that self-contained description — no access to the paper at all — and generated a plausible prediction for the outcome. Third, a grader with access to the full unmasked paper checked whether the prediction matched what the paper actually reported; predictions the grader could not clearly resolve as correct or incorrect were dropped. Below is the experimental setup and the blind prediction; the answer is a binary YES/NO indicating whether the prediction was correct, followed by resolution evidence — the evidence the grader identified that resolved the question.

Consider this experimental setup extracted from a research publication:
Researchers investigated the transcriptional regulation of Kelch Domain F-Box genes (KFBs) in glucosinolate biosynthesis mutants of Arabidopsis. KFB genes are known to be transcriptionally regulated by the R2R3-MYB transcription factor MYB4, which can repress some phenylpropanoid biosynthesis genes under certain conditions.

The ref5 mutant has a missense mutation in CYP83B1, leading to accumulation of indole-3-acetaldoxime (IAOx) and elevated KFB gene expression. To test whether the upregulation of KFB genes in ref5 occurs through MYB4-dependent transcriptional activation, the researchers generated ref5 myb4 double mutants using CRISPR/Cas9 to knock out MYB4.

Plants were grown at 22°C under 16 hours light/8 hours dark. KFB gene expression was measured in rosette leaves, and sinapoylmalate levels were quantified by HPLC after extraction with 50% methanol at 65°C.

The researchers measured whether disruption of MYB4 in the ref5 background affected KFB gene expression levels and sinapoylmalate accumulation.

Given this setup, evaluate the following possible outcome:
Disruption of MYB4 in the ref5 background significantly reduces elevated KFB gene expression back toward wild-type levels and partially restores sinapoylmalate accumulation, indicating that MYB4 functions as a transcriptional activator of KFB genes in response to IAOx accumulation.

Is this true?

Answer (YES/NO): NO